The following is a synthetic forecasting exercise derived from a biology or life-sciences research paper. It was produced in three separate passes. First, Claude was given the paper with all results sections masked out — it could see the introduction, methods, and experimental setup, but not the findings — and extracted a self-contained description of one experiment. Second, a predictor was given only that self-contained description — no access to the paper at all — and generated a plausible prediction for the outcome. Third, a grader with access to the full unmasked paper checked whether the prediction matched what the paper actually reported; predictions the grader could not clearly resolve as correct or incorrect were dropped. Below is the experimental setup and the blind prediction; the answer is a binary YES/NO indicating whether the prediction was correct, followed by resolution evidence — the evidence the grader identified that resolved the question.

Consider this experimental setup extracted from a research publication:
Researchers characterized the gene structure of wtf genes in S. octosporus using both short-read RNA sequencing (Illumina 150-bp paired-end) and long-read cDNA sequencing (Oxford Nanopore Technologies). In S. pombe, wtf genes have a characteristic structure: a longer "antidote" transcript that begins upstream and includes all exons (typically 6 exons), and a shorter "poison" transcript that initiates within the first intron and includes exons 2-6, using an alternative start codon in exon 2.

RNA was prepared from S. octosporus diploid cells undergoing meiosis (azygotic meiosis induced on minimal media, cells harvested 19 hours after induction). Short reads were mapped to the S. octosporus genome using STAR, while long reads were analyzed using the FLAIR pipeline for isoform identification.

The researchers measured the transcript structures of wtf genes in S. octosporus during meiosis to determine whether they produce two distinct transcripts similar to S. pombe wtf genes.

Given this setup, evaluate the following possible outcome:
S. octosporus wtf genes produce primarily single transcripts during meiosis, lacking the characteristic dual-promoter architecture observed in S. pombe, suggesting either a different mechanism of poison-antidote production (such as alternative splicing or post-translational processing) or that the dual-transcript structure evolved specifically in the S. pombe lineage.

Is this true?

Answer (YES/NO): NO